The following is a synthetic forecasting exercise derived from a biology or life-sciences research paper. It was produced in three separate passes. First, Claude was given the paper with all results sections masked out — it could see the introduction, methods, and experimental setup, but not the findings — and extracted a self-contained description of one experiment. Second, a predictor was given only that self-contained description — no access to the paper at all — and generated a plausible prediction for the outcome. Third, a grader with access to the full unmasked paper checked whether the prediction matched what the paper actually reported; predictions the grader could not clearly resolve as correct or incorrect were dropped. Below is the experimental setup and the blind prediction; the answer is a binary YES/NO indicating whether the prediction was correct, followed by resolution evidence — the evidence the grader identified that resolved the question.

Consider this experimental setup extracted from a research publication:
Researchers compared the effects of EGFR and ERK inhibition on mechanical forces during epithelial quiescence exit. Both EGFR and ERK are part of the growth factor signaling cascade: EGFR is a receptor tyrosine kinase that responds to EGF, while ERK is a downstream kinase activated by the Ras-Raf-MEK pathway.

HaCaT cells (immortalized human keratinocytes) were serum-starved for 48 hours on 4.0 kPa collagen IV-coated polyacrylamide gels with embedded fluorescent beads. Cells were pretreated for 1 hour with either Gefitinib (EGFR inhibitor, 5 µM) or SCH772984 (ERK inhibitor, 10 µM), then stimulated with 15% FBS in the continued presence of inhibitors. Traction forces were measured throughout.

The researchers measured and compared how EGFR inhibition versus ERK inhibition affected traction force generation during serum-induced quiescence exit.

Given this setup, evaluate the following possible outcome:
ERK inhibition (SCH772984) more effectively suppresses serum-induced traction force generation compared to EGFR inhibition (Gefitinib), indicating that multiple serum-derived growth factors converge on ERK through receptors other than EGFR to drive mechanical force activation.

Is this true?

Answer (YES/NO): NO